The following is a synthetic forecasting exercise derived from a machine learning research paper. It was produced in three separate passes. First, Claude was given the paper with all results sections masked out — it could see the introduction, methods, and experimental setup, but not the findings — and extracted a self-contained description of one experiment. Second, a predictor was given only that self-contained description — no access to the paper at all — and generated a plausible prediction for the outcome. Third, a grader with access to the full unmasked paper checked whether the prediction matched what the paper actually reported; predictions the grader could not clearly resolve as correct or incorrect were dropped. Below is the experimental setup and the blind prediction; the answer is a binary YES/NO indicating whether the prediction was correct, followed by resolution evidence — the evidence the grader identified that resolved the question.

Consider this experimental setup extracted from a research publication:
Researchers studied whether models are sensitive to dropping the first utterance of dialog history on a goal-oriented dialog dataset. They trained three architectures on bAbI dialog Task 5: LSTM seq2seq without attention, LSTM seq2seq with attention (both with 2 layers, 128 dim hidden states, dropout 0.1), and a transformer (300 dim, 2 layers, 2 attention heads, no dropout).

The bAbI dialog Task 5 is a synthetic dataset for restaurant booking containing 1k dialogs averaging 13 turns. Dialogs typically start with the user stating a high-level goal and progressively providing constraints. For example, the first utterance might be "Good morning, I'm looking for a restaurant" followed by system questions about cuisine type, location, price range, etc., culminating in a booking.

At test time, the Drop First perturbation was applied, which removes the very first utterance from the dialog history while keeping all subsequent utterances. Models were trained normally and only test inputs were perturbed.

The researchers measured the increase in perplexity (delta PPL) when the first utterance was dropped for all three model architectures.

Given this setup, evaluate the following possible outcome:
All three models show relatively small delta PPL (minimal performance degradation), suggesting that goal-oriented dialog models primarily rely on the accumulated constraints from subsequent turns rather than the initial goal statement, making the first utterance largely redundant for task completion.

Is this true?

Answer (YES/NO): YES